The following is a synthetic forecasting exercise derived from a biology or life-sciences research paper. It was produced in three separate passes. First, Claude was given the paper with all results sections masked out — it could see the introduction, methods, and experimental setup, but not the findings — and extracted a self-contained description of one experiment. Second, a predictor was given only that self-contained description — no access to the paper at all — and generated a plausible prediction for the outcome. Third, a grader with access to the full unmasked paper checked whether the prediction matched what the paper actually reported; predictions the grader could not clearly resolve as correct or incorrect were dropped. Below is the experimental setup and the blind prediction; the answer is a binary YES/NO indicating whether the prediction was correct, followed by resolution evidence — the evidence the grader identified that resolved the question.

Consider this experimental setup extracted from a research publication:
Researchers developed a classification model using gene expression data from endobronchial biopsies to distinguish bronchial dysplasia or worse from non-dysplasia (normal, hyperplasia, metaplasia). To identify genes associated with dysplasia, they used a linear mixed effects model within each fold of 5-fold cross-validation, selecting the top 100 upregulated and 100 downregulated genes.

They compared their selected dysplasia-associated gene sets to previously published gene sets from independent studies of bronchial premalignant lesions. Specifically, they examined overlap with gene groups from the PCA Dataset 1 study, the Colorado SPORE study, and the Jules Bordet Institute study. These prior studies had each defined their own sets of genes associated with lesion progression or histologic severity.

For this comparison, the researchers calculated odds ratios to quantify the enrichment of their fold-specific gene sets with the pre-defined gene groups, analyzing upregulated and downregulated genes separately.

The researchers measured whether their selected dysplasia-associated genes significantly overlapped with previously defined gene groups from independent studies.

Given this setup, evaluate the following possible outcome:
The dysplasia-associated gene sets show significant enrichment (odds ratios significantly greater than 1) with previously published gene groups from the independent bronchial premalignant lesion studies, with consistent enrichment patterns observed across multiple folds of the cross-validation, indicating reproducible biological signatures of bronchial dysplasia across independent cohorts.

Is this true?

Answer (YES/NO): YES